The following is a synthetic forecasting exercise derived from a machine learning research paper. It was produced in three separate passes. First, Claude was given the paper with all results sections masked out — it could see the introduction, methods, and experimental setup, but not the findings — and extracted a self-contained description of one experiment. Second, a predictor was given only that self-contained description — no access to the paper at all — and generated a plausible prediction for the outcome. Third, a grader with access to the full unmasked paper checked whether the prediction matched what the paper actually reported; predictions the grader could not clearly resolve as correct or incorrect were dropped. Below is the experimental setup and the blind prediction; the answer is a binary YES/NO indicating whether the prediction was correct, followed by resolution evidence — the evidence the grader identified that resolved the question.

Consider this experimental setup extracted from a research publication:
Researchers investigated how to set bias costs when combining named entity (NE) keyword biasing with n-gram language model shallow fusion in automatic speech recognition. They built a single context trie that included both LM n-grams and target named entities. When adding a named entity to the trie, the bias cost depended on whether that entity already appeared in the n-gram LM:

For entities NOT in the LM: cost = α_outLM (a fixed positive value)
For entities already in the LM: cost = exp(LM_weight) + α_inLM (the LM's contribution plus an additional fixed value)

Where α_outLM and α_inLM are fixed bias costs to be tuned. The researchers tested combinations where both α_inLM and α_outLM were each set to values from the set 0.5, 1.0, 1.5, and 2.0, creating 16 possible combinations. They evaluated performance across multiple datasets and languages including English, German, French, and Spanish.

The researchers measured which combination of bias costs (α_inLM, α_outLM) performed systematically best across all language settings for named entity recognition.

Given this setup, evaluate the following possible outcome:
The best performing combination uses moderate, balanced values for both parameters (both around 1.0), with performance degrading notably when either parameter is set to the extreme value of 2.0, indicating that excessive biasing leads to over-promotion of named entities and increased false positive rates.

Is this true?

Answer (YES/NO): NO